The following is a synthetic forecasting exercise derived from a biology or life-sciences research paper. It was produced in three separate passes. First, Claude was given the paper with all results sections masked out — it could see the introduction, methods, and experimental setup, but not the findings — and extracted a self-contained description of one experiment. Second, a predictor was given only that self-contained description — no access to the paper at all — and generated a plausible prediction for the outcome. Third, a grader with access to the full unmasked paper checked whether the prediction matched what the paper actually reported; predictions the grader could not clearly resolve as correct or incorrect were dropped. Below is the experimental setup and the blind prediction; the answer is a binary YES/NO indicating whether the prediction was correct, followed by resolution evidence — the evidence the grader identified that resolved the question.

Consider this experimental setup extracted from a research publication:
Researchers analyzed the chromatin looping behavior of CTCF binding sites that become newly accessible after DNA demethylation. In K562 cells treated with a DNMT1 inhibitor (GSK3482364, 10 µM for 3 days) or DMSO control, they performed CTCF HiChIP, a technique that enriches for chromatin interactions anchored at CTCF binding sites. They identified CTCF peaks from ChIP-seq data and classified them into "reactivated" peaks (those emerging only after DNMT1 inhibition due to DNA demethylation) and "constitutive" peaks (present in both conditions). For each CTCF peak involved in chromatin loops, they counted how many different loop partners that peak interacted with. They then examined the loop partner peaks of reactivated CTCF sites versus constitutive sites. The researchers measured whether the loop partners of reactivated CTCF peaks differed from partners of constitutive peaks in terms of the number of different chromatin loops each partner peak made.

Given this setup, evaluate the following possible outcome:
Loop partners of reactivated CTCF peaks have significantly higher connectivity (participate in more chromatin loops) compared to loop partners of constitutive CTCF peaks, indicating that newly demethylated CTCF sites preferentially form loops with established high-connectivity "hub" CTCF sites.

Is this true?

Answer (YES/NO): YES